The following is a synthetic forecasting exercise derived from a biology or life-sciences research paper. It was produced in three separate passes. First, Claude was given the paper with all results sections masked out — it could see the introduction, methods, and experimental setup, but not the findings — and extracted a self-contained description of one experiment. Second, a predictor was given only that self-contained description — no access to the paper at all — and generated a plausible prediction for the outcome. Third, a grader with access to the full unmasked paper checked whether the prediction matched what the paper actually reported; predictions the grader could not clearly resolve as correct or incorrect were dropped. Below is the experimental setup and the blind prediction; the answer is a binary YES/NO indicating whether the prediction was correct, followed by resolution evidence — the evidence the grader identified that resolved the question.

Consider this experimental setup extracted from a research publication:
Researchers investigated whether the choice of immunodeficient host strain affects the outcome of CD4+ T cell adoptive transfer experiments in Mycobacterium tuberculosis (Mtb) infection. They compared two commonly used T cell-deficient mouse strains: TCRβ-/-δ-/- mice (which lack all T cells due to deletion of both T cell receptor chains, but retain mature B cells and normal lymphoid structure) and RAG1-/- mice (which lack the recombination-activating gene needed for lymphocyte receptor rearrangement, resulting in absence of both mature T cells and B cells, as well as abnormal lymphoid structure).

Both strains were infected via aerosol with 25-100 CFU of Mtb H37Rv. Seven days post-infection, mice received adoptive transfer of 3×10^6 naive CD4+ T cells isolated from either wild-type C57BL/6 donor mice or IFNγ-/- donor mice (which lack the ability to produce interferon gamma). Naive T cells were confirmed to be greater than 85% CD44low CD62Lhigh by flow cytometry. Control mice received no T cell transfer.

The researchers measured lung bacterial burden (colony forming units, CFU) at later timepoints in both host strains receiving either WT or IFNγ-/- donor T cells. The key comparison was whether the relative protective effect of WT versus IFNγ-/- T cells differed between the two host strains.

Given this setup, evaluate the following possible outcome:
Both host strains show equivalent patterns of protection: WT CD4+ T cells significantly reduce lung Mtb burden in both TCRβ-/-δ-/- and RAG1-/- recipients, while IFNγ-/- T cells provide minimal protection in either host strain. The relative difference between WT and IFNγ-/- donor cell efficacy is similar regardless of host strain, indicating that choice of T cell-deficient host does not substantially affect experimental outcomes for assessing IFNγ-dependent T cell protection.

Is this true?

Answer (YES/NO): NO